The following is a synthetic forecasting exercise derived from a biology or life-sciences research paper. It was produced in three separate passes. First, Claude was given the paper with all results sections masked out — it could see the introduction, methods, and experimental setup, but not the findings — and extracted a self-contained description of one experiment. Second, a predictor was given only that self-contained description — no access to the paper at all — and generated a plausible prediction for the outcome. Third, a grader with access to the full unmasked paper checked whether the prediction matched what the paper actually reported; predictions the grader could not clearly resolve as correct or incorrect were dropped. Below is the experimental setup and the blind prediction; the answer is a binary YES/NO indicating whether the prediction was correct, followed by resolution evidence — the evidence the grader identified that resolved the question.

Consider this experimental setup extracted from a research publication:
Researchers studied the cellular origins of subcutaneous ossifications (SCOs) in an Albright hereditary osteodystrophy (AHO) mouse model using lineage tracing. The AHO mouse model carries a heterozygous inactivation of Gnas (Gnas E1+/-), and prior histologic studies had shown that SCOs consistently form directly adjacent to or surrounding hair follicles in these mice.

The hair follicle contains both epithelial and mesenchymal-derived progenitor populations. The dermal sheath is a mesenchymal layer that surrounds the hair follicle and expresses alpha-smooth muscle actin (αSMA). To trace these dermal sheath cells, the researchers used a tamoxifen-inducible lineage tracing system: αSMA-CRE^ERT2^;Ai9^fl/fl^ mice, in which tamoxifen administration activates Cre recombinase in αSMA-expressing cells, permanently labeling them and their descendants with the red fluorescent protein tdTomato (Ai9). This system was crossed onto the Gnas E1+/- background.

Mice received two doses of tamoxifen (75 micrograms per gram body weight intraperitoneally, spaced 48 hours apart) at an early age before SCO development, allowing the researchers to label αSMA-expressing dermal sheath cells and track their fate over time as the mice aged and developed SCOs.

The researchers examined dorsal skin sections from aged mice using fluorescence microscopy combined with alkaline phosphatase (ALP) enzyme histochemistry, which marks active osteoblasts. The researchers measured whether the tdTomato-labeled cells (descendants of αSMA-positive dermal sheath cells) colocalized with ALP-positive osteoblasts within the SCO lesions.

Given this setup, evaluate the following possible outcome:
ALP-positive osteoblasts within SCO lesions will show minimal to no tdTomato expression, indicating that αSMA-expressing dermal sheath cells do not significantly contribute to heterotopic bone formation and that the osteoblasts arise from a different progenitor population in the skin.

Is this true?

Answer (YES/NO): NO